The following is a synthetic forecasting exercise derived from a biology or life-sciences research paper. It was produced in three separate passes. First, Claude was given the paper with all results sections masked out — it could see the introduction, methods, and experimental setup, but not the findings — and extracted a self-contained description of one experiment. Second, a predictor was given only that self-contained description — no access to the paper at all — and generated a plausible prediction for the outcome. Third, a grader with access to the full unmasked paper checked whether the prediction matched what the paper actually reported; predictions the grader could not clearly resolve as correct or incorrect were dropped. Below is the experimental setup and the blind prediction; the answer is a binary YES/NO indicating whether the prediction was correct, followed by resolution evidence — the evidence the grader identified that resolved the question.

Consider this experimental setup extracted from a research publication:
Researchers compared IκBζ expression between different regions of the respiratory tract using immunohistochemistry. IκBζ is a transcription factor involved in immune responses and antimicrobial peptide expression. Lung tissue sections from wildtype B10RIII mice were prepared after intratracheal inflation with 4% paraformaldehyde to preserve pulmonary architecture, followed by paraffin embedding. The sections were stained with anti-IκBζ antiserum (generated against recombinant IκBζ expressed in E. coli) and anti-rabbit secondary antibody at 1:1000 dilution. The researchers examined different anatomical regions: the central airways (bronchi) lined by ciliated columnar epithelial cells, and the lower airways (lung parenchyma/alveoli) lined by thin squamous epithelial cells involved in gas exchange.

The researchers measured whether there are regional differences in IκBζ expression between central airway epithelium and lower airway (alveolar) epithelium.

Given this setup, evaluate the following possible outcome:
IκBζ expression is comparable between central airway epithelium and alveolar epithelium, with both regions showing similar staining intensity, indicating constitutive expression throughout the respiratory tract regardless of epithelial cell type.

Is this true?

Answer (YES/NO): NO